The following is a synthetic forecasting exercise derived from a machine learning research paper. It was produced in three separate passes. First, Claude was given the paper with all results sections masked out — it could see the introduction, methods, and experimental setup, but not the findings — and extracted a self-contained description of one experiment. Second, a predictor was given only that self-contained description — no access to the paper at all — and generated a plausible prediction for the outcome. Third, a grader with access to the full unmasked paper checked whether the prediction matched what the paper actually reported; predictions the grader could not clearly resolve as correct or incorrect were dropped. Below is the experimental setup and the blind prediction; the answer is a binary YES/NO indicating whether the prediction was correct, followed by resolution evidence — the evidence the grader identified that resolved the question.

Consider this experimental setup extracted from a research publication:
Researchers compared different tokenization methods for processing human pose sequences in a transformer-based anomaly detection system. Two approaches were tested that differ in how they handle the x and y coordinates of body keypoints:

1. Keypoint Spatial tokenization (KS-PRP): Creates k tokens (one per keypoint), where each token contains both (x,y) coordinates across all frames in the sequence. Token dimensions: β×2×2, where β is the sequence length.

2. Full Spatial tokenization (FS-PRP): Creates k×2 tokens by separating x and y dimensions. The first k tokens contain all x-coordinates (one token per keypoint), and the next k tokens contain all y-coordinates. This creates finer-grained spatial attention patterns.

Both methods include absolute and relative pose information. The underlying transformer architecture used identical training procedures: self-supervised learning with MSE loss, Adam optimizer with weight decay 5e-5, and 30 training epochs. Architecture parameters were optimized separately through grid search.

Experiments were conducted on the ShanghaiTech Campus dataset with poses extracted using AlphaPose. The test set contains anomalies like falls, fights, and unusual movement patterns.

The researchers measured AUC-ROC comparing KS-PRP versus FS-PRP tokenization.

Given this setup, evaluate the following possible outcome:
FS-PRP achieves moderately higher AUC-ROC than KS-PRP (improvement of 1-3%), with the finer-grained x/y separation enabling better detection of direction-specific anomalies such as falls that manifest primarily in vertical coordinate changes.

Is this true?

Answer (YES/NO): NO